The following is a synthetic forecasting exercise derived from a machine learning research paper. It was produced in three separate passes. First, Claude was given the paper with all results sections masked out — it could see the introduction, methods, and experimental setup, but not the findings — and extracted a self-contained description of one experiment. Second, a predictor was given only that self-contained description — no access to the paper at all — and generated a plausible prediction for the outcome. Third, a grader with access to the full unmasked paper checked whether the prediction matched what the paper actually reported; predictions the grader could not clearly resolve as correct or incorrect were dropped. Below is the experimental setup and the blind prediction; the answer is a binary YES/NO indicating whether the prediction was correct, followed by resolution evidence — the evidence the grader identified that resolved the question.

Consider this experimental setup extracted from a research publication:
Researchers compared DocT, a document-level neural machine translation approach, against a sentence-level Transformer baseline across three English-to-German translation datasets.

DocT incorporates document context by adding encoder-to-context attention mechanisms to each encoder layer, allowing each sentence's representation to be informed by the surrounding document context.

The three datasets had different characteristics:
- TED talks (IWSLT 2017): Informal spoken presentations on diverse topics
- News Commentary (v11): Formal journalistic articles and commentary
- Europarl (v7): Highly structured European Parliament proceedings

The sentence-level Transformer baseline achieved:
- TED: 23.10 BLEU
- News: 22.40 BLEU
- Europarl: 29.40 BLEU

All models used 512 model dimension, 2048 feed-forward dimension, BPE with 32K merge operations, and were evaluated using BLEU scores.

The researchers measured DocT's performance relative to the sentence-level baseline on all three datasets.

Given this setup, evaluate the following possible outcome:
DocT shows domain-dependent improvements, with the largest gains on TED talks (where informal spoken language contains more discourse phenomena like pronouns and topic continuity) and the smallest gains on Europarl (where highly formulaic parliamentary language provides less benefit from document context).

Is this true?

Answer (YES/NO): YES